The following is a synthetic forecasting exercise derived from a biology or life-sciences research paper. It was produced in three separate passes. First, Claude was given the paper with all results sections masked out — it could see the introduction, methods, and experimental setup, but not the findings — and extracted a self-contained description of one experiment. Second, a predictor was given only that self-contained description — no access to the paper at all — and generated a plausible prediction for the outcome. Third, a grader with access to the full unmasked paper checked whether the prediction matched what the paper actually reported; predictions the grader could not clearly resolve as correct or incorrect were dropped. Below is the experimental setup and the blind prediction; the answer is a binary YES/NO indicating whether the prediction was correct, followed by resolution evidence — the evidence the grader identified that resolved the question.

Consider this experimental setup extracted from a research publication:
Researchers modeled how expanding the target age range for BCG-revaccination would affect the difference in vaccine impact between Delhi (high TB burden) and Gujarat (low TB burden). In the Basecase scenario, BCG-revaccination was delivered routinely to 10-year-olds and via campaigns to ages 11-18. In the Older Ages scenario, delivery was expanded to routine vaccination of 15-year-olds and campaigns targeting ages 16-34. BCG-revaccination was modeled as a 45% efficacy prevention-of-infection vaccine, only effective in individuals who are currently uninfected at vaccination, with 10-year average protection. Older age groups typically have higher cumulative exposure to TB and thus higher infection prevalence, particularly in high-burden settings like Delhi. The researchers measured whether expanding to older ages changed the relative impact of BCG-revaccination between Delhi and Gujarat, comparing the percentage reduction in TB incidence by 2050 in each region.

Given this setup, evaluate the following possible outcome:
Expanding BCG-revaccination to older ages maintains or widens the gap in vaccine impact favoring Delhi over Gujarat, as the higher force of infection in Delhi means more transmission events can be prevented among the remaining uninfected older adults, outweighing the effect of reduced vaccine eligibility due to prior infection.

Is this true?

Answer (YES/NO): NO